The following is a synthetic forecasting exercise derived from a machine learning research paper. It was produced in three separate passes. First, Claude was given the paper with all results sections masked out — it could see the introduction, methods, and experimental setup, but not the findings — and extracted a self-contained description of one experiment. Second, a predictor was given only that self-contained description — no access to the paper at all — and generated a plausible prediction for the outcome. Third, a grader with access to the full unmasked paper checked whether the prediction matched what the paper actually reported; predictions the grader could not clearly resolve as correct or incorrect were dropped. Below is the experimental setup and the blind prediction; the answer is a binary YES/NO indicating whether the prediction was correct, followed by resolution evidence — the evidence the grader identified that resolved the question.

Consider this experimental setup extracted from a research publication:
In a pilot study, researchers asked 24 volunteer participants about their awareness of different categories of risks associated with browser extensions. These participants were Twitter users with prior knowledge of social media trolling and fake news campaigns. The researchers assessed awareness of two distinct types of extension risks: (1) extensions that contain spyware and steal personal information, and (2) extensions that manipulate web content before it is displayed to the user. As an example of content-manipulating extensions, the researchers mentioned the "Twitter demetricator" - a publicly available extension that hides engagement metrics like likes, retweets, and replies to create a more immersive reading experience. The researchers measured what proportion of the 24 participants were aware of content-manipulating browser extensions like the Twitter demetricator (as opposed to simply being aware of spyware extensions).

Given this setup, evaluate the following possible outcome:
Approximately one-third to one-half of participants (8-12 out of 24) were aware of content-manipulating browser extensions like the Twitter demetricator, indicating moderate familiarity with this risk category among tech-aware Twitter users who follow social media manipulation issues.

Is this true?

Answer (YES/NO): NO